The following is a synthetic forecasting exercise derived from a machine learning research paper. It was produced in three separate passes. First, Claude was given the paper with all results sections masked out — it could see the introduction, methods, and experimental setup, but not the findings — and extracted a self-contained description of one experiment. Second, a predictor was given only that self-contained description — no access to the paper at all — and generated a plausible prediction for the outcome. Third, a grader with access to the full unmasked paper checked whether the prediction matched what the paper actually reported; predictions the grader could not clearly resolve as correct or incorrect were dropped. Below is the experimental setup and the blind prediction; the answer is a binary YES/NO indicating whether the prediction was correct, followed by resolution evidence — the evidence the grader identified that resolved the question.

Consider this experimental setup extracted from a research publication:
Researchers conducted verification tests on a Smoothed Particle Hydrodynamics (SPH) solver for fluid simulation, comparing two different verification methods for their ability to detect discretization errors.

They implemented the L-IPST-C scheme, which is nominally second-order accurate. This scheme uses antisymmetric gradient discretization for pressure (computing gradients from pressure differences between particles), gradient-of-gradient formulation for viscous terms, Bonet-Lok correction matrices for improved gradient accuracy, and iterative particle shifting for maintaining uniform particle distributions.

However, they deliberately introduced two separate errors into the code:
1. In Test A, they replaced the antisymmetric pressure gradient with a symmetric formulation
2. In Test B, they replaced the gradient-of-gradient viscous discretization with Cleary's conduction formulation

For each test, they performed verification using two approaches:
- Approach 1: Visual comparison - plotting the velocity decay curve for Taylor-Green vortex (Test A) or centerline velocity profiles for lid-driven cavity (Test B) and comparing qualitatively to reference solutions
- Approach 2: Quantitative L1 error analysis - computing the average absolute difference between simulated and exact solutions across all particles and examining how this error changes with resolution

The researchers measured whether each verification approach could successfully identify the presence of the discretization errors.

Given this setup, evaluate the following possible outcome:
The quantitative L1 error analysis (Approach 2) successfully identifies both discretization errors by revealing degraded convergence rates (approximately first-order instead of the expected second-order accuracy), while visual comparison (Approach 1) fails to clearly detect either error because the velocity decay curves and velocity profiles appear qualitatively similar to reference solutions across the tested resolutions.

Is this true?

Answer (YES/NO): NO